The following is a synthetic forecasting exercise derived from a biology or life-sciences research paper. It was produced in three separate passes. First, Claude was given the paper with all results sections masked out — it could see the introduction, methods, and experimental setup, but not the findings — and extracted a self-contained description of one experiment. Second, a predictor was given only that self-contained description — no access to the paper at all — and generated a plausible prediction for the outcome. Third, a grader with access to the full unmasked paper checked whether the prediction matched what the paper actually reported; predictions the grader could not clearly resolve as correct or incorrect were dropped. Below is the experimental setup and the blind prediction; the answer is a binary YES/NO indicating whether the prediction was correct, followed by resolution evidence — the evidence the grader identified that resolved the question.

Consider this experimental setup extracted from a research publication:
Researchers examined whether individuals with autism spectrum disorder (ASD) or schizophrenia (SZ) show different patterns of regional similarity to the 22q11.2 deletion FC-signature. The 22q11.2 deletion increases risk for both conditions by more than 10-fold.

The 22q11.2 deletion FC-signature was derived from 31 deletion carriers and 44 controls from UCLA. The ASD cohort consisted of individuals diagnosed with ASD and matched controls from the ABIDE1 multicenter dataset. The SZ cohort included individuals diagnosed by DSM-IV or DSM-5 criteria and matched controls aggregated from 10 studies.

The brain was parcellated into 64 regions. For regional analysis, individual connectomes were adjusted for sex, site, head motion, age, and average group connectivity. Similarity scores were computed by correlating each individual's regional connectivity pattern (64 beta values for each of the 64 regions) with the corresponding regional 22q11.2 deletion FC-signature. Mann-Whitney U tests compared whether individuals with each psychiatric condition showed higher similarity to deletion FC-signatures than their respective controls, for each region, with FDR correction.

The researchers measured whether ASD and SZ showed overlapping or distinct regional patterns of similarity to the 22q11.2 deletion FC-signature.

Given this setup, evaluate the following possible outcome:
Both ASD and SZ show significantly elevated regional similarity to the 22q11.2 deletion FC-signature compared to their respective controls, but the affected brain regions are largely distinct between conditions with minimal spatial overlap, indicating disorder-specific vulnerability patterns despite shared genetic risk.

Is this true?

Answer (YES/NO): NO